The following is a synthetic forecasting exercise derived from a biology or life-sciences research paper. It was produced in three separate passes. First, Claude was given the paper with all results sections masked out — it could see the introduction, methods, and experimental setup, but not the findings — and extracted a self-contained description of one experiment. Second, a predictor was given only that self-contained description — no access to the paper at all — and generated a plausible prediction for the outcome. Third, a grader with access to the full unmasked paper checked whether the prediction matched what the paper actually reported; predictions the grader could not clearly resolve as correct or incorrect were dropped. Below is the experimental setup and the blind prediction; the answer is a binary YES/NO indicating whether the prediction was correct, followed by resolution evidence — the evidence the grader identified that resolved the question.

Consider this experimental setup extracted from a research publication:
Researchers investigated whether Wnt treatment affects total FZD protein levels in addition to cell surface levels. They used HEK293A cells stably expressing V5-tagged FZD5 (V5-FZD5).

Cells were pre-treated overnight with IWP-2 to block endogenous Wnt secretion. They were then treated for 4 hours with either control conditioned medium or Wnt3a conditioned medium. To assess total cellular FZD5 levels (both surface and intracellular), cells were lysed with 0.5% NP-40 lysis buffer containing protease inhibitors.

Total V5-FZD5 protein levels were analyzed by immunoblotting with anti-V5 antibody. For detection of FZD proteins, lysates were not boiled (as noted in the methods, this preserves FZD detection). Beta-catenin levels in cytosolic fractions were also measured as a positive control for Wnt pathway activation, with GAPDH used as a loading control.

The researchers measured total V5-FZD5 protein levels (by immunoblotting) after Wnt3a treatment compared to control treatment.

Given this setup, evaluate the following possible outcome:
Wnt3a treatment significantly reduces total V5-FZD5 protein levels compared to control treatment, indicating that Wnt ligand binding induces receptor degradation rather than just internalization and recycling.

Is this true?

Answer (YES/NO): YES